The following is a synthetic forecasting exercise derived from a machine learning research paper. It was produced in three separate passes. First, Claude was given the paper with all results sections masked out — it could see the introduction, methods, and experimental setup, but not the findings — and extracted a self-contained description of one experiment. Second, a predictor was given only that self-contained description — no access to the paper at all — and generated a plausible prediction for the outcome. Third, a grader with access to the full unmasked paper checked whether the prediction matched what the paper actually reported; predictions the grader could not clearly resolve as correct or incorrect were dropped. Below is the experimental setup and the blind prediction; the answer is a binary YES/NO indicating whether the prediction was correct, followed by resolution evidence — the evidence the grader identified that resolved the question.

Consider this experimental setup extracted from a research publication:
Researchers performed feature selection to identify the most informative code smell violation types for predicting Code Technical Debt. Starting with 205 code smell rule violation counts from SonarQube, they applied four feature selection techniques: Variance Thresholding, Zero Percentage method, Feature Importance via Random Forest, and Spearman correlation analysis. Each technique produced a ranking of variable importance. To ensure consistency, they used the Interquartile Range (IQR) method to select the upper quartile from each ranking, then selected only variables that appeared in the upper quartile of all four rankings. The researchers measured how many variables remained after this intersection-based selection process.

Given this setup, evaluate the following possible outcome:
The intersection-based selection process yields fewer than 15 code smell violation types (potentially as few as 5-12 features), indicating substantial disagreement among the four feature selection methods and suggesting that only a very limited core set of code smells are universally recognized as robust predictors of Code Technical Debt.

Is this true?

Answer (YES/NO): NO